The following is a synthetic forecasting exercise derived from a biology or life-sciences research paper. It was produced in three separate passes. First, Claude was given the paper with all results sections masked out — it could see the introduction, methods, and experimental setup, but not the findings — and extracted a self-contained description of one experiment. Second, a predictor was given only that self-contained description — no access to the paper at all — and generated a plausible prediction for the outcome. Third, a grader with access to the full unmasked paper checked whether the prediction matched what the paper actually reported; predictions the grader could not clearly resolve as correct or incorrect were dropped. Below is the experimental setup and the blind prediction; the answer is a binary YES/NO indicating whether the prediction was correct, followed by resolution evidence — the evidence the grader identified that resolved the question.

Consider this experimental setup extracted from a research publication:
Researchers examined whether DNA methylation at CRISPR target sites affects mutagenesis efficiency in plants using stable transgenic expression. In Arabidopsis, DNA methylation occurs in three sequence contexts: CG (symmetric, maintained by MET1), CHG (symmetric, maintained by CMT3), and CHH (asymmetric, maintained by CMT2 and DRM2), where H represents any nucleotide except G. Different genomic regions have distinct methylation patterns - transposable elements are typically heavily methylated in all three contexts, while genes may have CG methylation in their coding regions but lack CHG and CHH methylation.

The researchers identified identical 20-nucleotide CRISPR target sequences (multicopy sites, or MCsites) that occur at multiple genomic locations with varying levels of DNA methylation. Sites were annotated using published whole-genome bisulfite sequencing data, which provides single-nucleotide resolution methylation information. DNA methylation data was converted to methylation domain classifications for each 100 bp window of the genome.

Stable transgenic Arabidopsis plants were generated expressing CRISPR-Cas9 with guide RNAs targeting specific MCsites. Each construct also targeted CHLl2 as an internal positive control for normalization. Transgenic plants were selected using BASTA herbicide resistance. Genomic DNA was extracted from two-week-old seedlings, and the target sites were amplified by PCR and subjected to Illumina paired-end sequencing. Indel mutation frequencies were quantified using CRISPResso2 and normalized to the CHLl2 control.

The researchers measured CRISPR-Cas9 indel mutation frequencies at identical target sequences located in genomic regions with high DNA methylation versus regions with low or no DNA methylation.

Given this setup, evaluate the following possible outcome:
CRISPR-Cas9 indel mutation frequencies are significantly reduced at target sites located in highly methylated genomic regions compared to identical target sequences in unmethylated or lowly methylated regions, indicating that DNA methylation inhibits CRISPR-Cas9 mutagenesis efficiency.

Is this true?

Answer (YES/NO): YES